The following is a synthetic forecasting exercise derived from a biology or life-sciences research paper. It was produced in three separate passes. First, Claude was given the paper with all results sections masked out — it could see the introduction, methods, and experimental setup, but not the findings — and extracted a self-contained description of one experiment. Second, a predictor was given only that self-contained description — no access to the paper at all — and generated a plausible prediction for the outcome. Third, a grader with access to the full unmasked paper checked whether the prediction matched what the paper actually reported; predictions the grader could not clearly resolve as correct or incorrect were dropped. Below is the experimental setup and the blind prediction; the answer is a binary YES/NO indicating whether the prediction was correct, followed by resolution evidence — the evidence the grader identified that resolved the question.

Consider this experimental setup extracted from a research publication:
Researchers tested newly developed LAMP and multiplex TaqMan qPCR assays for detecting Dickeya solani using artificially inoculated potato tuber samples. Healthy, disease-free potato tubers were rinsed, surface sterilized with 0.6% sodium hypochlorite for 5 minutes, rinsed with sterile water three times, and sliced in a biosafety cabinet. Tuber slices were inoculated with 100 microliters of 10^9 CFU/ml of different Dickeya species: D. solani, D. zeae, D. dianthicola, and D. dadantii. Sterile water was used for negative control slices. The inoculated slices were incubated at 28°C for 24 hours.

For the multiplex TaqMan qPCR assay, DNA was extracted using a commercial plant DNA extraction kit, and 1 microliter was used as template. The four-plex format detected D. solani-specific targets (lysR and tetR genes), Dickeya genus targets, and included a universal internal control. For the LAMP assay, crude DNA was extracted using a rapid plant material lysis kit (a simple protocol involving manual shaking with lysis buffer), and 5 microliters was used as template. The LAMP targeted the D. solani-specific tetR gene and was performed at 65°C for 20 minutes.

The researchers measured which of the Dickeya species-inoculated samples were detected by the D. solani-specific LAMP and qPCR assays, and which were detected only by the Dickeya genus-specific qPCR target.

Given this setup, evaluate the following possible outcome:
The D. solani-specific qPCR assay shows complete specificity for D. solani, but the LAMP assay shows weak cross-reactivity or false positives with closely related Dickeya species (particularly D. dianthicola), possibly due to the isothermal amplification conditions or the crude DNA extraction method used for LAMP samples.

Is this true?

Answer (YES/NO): NO